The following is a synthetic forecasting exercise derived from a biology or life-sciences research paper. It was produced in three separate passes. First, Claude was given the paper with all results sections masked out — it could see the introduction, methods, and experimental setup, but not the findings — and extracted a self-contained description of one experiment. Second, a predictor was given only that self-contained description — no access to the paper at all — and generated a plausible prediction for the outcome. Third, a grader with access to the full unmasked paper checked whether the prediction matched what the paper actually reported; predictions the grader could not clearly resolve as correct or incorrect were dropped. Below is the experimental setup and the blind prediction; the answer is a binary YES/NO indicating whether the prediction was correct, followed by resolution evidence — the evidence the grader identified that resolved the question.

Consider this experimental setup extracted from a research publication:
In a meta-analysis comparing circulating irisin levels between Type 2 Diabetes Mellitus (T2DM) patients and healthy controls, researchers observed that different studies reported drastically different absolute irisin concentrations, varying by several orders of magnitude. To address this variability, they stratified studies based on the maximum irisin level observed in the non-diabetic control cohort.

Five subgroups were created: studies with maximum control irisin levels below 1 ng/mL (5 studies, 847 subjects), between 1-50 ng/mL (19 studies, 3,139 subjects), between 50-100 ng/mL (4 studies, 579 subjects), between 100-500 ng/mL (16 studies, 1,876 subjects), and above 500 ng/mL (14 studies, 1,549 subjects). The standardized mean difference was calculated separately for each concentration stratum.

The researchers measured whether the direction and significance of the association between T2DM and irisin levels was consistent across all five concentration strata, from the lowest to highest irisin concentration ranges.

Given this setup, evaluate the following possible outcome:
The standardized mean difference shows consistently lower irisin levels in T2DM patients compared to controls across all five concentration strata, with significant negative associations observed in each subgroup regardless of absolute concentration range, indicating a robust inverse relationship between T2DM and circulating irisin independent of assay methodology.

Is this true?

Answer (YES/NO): NO